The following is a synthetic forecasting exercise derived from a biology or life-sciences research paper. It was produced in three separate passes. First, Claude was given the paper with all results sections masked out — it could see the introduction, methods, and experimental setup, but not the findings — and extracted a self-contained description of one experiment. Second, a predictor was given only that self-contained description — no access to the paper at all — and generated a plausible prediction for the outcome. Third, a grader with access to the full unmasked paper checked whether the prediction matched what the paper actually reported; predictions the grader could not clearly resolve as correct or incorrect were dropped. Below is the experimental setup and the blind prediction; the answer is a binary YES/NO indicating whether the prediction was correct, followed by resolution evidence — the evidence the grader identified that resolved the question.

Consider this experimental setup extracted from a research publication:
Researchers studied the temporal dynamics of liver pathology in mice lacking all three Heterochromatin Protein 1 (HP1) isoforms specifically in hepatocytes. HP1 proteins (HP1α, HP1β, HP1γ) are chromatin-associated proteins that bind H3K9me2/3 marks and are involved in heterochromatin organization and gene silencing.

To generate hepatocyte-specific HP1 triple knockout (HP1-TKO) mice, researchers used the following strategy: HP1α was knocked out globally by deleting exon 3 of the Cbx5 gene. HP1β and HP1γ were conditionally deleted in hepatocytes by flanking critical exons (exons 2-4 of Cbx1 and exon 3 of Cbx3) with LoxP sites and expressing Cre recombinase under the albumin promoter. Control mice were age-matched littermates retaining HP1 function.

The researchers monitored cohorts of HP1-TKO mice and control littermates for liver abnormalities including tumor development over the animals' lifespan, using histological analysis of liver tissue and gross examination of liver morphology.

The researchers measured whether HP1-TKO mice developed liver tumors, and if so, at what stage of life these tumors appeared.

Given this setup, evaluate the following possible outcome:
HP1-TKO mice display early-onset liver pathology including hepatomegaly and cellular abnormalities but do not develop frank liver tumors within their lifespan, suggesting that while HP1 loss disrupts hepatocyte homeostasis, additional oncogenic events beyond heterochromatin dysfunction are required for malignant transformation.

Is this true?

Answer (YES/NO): NO